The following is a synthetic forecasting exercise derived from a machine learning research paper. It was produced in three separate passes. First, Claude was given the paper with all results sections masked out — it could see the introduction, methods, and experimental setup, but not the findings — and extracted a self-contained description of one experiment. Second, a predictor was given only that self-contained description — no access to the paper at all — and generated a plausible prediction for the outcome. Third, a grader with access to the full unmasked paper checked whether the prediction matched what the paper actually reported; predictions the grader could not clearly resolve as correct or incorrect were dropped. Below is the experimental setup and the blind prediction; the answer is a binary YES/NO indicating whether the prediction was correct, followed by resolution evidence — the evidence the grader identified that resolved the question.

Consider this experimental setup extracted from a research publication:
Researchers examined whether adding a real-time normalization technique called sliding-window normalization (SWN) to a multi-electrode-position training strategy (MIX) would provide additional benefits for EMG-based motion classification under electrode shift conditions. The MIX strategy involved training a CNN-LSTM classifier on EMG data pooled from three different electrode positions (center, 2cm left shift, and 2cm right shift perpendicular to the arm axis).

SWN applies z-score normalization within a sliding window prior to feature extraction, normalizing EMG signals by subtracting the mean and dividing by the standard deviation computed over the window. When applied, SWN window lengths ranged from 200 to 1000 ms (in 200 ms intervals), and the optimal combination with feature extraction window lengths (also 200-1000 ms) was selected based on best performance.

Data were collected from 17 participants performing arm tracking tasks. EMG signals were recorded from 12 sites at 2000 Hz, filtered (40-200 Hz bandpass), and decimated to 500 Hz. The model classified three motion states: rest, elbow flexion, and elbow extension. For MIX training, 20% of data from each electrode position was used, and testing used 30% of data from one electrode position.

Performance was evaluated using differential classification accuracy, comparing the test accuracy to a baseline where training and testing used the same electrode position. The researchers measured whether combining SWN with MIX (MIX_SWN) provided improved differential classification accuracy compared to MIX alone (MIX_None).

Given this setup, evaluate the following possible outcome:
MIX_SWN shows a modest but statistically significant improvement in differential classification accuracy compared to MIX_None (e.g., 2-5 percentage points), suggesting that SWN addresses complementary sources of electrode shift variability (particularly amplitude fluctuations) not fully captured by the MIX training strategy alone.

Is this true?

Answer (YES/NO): YES